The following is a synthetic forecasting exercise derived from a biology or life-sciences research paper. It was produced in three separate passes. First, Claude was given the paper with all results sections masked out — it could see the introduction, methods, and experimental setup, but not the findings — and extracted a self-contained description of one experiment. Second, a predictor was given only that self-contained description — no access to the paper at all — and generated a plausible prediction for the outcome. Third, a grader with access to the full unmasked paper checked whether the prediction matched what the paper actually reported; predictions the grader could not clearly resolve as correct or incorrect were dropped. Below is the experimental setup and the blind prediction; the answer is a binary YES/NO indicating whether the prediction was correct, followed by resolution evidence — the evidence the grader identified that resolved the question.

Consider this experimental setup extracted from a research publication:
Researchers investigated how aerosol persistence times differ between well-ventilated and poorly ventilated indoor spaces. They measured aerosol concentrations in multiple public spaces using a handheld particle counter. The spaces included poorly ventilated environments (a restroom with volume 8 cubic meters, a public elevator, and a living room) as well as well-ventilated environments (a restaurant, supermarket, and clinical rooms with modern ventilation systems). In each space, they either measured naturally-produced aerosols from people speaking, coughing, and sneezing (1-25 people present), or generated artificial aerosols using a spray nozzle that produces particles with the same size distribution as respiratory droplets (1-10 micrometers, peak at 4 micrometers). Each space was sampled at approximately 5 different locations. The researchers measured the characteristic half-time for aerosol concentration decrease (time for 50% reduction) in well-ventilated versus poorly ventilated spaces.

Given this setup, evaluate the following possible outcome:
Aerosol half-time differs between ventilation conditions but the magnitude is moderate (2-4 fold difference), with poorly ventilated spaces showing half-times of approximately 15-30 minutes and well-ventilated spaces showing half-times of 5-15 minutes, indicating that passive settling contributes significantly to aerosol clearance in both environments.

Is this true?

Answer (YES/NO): NO